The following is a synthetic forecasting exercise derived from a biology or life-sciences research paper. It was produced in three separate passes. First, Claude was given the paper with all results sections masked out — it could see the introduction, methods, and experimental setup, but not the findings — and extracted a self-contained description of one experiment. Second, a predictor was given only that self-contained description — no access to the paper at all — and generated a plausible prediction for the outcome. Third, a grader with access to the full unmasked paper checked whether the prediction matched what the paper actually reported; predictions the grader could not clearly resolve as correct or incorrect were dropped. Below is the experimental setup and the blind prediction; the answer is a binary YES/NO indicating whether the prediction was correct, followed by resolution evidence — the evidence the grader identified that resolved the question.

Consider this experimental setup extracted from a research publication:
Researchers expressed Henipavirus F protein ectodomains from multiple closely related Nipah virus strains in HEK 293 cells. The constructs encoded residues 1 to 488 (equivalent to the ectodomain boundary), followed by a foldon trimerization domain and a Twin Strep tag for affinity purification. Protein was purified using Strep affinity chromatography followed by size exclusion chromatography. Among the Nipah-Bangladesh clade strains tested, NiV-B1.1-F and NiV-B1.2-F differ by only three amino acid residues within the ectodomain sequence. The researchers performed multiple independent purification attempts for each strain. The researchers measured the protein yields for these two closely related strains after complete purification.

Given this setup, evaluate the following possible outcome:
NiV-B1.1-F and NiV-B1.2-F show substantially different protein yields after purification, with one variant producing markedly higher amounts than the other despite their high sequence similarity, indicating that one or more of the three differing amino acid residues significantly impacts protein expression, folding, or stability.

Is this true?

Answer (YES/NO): YES